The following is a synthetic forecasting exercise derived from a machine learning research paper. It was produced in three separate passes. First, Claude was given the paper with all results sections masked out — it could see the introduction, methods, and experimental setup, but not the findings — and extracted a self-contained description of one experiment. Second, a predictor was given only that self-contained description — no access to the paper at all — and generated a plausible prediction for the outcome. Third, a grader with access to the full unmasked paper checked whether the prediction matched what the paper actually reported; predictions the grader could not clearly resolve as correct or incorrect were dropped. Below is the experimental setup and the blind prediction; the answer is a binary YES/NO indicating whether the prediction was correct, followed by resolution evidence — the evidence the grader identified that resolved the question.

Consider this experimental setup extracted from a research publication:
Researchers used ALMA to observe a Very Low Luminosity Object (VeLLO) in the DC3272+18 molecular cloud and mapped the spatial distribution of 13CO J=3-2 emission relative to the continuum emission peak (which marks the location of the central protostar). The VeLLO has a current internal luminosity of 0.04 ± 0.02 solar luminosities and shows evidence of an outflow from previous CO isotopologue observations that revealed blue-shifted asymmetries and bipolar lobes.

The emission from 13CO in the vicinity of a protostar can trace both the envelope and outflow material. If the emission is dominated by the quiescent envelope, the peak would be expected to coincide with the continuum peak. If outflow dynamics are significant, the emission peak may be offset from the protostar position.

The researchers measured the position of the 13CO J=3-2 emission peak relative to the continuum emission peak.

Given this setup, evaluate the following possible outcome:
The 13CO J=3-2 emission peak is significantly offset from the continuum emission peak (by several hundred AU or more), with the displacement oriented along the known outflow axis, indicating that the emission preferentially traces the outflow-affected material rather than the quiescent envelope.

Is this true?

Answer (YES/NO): YES